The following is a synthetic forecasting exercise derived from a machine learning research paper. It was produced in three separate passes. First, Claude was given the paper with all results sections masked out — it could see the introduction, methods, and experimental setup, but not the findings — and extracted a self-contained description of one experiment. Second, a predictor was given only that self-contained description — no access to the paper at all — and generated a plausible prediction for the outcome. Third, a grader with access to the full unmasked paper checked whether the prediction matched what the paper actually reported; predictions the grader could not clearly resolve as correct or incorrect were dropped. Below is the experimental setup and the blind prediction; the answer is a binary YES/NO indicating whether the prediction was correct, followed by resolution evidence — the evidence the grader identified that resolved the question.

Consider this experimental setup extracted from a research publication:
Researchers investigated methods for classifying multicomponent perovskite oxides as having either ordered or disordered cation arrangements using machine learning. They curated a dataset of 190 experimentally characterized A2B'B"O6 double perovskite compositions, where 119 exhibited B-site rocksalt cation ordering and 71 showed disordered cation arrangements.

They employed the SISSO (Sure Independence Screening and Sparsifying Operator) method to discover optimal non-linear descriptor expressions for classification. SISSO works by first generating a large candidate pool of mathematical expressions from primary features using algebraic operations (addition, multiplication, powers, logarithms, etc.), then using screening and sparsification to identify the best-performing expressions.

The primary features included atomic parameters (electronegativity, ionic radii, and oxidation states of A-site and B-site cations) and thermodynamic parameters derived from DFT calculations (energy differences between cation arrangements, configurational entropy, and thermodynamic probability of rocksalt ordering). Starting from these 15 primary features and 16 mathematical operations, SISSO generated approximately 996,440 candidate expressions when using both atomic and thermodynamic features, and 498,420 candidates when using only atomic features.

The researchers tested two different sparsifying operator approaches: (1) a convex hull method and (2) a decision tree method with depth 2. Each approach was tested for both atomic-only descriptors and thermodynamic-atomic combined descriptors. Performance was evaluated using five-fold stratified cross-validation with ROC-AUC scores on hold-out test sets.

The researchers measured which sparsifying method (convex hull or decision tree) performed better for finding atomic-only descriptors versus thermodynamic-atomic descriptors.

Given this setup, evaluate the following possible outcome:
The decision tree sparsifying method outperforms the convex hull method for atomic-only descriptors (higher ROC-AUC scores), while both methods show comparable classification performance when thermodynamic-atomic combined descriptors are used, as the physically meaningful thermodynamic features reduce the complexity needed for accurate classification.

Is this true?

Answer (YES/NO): NO